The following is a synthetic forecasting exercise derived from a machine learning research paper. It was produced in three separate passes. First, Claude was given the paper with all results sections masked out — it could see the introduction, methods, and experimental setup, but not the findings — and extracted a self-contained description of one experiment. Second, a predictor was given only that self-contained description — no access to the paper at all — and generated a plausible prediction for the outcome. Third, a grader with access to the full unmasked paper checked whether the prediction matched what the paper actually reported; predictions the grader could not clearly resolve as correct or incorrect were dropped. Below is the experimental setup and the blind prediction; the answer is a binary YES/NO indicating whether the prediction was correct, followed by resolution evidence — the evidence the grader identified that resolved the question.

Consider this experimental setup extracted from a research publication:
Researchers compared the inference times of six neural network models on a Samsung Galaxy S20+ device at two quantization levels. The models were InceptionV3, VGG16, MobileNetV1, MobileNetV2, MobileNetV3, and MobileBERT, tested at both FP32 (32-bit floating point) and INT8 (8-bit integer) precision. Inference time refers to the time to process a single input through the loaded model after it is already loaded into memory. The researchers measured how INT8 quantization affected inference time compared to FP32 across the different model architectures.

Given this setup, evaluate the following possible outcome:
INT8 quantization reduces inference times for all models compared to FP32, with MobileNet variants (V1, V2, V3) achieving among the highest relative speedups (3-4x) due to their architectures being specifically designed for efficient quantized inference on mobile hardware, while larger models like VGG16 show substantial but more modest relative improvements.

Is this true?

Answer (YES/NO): NO